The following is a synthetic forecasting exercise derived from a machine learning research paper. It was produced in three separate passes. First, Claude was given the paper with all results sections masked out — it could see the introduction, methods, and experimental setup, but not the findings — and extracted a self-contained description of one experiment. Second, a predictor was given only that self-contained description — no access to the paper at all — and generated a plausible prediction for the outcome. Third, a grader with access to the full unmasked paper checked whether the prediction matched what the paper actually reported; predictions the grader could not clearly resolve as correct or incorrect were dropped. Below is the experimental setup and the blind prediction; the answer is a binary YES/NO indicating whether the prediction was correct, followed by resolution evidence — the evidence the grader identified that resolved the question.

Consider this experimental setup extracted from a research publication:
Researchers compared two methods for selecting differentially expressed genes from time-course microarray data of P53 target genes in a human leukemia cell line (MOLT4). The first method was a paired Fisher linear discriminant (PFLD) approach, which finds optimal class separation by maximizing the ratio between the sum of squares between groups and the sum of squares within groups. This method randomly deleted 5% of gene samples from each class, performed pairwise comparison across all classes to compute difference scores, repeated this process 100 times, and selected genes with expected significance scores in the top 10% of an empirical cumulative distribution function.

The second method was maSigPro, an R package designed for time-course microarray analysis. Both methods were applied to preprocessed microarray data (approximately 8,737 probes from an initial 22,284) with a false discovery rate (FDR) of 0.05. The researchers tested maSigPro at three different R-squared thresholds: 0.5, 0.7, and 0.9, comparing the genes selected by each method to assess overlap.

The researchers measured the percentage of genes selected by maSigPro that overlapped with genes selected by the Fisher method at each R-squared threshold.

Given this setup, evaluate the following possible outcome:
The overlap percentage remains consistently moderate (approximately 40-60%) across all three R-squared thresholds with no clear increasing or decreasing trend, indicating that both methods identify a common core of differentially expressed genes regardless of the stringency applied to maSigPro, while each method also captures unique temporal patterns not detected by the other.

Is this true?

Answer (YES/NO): NO